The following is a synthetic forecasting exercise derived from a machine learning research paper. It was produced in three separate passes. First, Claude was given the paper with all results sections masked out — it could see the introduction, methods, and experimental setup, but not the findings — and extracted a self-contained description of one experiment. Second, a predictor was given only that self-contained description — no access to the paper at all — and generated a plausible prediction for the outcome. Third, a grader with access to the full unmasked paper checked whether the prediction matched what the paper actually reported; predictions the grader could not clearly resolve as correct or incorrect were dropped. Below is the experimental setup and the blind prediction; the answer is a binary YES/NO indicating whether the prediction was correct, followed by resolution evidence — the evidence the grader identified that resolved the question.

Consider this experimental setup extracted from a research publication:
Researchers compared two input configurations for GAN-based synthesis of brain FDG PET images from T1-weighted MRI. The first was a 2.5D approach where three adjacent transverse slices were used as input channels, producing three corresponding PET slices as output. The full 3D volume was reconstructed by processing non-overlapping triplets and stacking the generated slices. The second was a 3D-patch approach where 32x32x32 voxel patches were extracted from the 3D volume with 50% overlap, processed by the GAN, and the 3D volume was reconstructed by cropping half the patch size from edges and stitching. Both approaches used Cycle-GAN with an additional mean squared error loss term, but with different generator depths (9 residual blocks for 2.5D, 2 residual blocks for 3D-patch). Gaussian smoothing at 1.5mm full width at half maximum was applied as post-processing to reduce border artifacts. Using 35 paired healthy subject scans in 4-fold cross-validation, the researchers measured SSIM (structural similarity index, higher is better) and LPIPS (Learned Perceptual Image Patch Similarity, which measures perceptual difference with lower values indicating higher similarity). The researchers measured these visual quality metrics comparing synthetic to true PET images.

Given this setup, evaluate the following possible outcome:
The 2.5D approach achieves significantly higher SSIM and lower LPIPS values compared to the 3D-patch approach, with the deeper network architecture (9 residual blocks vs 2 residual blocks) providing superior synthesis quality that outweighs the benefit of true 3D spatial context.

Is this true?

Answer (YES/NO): NO